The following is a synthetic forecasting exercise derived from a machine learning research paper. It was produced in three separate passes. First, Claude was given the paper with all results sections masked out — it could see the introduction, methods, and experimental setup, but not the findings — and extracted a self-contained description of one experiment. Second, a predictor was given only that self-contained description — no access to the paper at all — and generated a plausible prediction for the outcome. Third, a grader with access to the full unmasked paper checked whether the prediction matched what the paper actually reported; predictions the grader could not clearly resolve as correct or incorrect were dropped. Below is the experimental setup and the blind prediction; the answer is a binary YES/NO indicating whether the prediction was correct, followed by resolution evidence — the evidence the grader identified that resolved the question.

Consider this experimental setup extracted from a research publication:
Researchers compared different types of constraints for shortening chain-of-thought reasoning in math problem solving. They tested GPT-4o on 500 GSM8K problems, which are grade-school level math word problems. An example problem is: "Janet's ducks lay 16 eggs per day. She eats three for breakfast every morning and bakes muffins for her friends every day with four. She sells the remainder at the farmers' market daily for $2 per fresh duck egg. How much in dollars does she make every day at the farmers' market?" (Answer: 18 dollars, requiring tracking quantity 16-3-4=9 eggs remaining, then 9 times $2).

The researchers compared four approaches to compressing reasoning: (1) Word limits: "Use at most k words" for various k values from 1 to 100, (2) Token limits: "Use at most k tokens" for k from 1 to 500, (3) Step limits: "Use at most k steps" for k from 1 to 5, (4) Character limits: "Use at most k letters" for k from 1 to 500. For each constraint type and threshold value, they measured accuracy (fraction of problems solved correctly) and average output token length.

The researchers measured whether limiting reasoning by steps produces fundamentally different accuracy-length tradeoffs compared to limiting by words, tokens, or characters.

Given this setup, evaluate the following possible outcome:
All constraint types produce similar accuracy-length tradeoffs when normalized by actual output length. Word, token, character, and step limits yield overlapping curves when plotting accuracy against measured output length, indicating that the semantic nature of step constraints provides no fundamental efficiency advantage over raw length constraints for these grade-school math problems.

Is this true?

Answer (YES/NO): YES